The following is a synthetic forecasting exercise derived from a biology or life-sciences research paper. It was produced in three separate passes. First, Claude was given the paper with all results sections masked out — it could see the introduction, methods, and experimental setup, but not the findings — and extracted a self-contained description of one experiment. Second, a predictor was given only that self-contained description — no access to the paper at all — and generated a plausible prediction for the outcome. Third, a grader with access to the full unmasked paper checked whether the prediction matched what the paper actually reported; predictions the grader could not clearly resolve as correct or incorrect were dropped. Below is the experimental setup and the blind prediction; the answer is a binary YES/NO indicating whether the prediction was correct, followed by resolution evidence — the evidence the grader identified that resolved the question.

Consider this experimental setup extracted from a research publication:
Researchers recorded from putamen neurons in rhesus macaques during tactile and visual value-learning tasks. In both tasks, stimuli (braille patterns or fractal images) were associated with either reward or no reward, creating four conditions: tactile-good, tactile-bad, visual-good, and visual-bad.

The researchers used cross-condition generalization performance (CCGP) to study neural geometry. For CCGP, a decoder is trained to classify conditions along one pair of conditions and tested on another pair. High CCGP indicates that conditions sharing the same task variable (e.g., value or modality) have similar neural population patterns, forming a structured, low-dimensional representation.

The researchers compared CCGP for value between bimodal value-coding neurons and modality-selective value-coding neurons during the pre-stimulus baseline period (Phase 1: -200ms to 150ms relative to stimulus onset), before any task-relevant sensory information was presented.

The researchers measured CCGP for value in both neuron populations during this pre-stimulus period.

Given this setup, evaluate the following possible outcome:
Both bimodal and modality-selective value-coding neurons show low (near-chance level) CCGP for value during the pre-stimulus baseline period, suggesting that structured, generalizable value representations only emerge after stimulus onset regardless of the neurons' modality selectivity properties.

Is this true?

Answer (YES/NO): NO